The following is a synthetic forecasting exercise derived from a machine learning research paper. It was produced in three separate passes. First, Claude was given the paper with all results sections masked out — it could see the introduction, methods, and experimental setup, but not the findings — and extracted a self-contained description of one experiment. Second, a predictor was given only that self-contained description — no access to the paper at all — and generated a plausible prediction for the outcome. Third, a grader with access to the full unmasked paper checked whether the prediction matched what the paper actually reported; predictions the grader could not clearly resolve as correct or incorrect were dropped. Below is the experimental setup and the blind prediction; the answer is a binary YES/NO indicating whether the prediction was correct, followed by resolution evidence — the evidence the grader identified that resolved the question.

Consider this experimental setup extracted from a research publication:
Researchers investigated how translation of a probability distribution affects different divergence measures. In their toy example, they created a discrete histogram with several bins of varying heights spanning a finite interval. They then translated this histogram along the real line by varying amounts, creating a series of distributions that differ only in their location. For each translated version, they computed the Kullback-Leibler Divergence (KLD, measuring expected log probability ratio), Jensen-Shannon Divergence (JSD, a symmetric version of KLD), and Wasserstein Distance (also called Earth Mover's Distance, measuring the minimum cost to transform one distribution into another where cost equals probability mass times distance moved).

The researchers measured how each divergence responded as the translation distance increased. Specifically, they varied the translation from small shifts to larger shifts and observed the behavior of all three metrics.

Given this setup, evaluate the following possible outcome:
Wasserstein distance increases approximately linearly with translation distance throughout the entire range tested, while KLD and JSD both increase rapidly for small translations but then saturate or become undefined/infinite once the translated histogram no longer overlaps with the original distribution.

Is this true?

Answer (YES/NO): NO